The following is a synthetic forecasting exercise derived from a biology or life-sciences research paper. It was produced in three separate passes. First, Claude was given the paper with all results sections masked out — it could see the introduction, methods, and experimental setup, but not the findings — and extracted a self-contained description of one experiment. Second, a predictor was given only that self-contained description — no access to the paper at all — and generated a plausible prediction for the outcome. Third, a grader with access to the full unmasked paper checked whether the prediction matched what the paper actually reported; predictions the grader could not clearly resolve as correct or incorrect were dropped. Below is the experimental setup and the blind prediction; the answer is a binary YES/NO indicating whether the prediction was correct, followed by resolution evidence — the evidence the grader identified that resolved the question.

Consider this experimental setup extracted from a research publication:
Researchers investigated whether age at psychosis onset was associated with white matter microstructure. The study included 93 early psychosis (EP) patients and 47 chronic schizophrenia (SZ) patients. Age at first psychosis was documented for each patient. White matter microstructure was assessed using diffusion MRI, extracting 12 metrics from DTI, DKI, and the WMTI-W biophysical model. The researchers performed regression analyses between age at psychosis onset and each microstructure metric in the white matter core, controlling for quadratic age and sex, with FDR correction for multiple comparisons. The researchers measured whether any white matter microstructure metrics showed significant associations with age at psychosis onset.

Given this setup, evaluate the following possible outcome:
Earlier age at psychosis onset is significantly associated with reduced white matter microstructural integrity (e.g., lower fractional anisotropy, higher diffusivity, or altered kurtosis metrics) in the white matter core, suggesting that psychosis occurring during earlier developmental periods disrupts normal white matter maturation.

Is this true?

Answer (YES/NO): NO